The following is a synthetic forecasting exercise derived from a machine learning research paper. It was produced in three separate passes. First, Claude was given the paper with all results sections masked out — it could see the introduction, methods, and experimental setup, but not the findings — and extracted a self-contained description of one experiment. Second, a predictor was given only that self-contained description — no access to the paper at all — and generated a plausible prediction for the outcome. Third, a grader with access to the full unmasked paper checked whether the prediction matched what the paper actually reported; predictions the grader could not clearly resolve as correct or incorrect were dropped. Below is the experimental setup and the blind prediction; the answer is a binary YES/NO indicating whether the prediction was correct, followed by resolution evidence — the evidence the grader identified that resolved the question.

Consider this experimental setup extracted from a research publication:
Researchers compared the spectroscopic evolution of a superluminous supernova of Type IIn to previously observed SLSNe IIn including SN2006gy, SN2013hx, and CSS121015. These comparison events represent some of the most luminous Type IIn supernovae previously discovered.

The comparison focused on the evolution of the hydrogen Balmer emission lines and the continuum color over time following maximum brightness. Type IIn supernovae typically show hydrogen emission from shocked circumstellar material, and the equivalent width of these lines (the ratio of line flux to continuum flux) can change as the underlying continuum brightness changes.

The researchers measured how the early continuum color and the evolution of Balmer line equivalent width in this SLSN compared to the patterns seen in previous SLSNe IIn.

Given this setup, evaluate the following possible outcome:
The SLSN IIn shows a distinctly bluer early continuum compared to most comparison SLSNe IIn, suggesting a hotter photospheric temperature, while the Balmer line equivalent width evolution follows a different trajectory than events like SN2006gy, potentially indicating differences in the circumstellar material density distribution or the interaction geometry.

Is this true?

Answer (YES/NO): NO